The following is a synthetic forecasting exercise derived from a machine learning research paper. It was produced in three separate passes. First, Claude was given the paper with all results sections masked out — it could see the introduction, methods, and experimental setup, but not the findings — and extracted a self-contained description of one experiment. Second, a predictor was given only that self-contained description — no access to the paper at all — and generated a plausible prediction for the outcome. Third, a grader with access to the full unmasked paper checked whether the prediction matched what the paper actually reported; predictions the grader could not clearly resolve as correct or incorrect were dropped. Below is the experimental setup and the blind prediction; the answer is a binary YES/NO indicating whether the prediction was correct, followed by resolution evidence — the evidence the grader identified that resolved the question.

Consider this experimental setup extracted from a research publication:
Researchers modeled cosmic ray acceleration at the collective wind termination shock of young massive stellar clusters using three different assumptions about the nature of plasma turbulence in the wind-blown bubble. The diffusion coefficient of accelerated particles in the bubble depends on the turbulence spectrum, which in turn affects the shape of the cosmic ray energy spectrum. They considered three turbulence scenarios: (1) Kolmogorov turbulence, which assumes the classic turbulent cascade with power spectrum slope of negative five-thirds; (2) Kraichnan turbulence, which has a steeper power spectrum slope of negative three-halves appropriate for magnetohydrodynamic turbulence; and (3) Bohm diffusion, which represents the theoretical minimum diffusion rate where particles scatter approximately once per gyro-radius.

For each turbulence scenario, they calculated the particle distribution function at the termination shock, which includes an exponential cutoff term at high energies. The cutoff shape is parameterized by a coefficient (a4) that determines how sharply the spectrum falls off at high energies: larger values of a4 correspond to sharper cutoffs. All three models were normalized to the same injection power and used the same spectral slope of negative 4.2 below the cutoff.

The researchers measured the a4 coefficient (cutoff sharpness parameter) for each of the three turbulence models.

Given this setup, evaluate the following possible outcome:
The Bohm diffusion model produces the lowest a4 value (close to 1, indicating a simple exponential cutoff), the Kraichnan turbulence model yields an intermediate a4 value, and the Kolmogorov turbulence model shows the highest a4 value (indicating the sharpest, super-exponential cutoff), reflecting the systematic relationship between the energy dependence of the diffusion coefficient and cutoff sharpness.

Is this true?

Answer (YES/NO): NO